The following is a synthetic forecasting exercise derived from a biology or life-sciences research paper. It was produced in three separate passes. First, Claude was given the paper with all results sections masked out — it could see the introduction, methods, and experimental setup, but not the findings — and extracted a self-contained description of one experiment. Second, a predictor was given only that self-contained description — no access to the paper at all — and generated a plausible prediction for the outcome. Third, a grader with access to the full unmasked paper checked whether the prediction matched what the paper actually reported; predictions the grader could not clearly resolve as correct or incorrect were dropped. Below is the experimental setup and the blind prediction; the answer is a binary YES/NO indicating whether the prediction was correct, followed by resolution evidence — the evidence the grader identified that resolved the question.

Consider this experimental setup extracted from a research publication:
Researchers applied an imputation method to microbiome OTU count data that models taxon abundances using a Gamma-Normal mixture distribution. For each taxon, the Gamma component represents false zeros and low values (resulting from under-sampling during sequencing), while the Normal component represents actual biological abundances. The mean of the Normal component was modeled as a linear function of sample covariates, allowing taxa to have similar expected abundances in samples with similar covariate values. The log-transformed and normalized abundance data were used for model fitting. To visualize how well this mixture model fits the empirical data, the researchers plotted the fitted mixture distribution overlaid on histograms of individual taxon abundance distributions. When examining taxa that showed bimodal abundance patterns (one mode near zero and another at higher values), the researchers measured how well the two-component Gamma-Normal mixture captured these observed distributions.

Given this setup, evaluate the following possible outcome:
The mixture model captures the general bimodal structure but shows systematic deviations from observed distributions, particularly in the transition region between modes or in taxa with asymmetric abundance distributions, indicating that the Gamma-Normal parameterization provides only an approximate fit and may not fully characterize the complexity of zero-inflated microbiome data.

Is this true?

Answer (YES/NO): NO